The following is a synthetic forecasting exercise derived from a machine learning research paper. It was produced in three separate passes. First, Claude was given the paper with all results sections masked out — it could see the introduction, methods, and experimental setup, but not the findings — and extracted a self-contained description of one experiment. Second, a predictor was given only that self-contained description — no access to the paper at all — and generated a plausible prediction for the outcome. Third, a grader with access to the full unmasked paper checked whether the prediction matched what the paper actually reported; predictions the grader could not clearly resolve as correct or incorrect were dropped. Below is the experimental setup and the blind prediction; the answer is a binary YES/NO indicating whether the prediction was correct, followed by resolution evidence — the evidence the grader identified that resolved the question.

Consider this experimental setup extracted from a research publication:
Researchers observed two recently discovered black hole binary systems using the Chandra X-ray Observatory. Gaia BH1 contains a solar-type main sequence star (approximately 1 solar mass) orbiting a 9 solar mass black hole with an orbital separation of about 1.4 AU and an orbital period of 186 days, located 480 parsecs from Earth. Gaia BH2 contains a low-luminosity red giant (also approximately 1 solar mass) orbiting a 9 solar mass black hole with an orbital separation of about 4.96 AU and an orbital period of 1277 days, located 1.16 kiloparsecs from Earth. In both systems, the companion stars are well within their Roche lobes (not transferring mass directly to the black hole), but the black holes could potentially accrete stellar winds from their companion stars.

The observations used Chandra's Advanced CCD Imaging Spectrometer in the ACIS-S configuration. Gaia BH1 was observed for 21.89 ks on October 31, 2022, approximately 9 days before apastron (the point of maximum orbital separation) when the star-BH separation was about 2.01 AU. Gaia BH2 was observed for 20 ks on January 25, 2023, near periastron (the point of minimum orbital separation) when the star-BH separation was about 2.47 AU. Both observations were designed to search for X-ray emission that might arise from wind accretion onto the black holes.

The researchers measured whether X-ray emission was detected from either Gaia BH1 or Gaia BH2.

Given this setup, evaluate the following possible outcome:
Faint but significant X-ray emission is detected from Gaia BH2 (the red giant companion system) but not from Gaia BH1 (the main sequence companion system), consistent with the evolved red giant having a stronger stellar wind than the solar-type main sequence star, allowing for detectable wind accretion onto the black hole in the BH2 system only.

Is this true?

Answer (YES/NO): NO